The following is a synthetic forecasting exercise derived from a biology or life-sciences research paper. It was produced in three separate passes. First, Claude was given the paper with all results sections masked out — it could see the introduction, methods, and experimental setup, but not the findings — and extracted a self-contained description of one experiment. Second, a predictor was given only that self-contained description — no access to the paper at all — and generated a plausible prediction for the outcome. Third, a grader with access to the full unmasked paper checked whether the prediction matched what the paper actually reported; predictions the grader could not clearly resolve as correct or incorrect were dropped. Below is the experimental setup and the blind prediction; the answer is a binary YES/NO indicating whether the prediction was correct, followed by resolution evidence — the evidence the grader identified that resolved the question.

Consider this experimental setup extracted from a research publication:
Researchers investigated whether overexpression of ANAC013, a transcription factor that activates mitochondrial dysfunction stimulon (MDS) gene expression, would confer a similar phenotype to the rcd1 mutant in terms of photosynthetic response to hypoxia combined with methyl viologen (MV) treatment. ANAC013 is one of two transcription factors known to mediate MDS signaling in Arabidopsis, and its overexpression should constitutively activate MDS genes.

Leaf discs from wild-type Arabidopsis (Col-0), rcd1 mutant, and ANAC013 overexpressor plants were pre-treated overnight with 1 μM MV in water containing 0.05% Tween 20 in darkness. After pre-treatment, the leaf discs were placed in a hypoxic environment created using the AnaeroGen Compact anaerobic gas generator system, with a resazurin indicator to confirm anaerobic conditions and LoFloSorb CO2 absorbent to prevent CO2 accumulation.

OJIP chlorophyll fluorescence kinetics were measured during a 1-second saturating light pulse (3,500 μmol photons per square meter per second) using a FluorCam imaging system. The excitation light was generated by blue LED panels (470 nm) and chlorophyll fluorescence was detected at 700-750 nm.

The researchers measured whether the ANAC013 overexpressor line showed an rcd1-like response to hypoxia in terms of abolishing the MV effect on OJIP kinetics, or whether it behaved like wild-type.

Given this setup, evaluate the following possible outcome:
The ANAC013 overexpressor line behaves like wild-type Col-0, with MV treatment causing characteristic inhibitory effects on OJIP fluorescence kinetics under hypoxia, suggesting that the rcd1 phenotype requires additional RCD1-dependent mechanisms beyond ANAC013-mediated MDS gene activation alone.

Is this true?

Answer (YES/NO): NO